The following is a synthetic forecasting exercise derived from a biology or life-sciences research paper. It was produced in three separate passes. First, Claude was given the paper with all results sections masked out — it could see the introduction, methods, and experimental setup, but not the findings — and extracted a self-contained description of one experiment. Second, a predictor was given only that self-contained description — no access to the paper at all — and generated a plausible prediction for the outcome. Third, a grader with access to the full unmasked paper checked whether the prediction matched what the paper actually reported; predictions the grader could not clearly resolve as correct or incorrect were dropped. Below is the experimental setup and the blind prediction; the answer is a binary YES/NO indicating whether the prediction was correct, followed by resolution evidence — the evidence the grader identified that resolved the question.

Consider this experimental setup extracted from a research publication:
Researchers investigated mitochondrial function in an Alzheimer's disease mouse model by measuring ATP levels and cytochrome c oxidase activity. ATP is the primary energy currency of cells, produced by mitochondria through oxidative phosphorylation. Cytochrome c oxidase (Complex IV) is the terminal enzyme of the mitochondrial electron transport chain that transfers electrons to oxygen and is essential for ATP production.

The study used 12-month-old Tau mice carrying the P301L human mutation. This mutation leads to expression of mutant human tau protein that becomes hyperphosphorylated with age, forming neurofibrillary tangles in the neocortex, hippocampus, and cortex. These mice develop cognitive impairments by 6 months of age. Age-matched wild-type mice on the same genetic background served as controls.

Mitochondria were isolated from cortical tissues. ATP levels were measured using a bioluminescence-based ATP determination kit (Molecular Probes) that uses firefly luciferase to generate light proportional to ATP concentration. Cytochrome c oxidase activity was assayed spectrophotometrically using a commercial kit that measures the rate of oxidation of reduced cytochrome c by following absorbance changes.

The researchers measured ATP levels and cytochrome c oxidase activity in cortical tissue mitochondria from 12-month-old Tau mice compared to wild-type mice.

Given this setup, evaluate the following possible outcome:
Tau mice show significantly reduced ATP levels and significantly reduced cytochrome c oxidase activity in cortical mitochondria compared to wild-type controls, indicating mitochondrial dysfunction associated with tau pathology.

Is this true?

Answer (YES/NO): YES